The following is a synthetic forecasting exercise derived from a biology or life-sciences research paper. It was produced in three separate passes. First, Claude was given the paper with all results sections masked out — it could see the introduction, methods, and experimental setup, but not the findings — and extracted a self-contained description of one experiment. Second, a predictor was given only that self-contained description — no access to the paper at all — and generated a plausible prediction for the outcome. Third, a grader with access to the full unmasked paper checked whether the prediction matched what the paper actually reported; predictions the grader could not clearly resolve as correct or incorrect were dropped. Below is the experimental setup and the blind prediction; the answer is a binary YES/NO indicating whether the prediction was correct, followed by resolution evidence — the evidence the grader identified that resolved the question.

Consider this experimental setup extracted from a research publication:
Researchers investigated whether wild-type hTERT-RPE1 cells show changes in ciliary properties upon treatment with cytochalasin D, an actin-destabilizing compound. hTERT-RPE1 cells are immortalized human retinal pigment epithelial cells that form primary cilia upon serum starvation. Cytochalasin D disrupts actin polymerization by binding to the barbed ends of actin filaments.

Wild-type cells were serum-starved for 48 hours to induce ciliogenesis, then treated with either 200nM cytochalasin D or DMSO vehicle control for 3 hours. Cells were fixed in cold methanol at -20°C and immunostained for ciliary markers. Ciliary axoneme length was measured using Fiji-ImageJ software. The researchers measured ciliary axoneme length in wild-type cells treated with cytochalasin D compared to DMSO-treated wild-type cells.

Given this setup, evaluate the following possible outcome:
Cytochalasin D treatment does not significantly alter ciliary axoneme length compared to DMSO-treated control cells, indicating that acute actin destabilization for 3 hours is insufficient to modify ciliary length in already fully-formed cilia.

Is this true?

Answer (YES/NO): NO